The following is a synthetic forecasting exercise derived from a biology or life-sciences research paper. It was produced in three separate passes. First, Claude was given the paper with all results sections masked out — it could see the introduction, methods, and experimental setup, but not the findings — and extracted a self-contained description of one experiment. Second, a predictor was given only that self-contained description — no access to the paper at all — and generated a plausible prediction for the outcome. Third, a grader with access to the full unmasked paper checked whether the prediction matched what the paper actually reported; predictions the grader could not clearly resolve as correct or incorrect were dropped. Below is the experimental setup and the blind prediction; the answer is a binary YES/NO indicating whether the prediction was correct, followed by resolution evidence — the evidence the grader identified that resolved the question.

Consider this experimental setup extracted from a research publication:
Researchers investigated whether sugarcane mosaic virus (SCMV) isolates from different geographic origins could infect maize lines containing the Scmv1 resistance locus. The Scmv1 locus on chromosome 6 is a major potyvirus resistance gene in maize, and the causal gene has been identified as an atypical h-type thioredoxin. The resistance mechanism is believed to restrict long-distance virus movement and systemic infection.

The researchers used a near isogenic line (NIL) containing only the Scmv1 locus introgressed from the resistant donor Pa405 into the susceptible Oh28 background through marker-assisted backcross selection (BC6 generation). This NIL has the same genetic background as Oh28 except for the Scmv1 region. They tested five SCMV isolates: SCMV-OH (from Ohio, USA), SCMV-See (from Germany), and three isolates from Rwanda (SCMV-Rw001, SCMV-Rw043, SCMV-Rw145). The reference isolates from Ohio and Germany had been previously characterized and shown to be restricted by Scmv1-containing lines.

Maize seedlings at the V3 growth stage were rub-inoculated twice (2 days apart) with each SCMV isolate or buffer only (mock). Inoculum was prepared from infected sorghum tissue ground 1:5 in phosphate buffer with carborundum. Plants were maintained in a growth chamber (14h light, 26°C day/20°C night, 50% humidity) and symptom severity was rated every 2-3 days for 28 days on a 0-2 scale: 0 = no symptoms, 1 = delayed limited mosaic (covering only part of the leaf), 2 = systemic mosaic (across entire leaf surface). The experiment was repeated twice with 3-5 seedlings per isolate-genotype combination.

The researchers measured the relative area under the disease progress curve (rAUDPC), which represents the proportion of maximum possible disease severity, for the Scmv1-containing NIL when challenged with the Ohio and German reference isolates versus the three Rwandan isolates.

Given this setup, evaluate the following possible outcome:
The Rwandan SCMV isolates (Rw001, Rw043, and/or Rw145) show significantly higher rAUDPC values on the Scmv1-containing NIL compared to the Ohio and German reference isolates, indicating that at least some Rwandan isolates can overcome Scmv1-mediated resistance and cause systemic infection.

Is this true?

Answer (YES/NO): YES